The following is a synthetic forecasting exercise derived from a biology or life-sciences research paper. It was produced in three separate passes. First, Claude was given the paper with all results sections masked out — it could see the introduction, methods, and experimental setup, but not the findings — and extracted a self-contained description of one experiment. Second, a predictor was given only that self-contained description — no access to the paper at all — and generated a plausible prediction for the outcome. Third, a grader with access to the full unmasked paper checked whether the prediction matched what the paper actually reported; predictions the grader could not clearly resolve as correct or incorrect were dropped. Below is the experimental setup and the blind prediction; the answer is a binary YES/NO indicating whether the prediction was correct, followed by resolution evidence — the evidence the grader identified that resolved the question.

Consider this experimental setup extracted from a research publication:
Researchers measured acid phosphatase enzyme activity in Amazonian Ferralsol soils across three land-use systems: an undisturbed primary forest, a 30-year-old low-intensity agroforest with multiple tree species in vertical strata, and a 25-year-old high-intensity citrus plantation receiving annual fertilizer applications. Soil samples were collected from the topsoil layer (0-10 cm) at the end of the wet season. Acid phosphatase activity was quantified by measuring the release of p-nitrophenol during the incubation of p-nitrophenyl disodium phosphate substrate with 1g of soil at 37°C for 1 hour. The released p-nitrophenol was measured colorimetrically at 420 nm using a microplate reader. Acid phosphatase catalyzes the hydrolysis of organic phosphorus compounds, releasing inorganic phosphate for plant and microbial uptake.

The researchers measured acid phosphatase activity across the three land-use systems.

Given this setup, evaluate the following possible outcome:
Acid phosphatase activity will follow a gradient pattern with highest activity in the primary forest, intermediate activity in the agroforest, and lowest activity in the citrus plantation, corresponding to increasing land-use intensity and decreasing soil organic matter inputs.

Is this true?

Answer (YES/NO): YES